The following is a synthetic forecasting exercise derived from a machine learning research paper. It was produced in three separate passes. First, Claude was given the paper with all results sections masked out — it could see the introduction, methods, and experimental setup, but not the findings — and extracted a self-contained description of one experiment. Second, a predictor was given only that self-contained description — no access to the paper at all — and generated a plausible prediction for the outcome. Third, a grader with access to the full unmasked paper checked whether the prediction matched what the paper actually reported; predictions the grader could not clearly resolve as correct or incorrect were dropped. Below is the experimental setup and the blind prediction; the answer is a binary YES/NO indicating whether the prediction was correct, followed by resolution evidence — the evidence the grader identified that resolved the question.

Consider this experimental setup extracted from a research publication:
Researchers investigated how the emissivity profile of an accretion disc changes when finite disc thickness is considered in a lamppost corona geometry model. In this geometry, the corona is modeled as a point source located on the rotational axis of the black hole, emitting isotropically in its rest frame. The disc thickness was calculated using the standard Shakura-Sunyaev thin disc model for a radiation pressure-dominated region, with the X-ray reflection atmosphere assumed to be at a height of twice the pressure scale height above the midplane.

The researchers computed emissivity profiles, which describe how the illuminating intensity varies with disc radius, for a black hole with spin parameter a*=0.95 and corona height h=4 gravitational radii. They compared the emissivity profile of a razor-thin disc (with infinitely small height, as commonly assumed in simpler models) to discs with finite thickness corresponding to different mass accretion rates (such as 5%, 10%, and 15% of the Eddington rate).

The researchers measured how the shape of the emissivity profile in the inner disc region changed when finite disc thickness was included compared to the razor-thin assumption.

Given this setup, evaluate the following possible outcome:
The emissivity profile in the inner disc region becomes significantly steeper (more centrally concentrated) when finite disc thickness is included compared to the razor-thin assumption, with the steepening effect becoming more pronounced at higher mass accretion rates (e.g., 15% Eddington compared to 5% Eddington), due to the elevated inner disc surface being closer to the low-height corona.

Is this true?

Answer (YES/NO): NO